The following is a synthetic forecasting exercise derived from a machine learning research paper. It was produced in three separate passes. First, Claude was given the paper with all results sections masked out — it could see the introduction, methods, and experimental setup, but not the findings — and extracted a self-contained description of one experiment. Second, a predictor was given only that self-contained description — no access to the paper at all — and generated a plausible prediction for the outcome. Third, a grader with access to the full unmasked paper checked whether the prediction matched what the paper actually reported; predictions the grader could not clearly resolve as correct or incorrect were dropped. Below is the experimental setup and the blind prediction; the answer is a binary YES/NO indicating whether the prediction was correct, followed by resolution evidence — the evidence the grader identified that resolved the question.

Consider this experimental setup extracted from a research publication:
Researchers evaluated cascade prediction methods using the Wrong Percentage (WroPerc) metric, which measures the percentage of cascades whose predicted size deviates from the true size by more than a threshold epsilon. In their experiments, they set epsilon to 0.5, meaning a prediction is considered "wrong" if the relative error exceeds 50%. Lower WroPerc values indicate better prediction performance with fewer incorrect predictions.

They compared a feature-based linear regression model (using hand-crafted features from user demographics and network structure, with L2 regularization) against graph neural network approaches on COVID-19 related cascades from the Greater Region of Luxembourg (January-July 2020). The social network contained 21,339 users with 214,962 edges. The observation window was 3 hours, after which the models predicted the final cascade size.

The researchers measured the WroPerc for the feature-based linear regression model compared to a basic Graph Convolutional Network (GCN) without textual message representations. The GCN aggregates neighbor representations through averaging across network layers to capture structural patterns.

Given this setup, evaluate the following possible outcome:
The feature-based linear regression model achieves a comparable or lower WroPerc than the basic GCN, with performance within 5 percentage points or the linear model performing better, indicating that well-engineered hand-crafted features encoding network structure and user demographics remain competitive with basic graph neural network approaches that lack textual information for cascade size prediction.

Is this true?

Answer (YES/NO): YES